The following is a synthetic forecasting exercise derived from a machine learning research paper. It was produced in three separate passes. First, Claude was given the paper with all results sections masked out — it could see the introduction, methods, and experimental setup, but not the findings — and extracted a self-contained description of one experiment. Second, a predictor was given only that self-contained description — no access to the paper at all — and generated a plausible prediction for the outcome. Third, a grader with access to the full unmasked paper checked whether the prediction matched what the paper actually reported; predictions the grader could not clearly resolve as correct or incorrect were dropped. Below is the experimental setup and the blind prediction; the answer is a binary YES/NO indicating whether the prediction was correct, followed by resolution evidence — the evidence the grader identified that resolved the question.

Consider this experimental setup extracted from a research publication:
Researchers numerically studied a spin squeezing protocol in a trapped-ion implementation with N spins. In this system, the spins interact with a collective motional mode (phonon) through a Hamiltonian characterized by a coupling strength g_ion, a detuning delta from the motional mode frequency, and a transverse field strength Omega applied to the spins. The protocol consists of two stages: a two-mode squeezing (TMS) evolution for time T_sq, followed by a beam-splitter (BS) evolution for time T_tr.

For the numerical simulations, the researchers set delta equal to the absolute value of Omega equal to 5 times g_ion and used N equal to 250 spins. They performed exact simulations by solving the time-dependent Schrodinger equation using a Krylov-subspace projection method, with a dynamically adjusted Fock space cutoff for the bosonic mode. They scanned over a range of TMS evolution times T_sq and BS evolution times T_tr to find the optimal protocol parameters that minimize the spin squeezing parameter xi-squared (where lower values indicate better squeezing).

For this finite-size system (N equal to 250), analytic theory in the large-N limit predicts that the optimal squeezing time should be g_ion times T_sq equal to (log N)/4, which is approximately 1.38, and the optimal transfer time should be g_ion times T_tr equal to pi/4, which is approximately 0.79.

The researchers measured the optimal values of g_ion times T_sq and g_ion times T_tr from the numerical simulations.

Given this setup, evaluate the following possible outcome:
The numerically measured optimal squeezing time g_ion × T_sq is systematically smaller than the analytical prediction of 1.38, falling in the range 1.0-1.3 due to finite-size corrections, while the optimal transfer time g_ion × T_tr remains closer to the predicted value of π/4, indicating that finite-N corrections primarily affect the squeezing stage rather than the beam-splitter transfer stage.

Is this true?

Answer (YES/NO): NO